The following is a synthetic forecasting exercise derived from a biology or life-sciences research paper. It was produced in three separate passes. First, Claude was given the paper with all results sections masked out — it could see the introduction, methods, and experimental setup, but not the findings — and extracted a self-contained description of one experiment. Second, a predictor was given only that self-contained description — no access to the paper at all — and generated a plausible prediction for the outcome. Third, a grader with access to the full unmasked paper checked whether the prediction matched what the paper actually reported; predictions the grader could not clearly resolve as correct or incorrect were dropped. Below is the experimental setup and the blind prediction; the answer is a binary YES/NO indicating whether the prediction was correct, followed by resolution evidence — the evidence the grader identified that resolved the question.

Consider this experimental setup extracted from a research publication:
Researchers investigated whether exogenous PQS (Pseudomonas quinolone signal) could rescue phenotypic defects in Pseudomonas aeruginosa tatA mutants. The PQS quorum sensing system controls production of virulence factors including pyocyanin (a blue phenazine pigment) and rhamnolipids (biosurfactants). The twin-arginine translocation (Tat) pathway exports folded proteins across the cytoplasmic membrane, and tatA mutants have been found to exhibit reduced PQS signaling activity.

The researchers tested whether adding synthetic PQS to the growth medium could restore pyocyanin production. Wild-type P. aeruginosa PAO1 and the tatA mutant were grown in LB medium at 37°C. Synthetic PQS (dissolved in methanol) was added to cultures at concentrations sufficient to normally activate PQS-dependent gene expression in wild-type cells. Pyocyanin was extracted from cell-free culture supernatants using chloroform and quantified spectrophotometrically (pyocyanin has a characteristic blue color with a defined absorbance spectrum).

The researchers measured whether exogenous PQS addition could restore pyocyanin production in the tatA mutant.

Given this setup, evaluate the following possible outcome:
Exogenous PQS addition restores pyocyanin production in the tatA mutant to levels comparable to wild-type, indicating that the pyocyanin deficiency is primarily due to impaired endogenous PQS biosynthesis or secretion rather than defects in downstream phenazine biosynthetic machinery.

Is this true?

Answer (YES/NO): NO